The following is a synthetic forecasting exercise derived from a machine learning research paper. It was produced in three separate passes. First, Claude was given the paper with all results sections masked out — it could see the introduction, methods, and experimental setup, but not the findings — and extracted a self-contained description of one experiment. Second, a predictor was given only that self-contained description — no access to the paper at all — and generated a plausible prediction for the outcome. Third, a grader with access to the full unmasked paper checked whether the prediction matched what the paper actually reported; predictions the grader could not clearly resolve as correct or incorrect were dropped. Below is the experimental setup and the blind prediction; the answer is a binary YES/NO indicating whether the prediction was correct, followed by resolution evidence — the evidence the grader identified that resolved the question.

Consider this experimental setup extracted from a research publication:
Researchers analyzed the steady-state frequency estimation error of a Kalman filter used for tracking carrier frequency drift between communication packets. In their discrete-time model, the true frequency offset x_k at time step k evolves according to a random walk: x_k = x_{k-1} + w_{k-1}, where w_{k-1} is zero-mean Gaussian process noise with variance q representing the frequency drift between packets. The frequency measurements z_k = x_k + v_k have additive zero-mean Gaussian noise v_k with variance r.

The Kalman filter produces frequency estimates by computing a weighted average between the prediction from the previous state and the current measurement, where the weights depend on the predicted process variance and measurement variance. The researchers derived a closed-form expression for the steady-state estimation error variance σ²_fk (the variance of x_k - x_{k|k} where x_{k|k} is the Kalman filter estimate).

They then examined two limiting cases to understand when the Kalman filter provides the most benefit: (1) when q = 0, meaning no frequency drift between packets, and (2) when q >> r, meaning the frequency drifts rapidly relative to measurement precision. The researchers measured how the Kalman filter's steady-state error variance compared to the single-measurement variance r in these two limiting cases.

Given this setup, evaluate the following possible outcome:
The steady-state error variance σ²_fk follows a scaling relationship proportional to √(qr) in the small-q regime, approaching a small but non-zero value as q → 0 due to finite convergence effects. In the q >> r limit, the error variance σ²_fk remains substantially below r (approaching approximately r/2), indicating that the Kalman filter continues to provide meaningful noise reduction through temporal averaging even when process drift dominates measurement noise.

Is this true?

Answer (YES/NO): NO